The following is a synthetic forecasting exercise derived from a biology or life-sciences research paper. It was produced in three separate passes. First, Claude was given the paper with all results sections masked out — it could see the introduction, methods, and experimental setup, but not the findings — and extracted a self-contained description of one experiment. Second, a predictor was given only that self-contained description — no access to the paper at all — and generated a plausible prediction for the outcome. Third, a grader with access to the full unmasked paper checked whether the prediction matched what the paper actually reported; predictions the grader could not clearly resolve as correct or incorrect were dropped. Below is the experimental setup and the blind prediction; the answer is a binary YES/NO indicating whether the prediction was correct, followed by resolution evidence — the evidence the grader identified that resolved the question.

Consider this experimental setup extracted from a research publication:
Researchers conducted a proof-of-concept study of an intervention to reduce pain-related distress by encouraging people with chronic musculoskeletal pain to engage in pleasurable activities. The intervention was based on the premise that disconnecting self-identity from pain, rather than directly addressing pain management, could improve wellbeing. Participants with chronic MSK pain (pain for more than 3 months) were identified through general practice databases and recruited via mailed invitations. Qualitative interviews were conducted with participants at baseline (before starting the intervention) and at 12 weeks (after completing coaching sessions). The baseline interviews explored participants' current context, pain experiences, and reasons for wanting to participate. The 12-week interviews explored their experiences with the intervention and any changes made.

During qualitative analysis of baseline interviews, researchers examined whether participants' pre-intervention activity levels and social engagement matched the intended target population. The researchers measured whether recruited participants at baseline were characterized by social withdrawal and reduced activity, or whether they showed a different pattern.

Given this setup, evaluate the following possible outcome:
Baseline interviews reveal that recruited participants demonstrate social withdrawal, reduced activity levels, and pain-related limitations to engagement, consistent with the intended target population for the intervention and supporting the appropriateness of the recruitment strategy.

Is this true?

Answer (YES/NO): NO